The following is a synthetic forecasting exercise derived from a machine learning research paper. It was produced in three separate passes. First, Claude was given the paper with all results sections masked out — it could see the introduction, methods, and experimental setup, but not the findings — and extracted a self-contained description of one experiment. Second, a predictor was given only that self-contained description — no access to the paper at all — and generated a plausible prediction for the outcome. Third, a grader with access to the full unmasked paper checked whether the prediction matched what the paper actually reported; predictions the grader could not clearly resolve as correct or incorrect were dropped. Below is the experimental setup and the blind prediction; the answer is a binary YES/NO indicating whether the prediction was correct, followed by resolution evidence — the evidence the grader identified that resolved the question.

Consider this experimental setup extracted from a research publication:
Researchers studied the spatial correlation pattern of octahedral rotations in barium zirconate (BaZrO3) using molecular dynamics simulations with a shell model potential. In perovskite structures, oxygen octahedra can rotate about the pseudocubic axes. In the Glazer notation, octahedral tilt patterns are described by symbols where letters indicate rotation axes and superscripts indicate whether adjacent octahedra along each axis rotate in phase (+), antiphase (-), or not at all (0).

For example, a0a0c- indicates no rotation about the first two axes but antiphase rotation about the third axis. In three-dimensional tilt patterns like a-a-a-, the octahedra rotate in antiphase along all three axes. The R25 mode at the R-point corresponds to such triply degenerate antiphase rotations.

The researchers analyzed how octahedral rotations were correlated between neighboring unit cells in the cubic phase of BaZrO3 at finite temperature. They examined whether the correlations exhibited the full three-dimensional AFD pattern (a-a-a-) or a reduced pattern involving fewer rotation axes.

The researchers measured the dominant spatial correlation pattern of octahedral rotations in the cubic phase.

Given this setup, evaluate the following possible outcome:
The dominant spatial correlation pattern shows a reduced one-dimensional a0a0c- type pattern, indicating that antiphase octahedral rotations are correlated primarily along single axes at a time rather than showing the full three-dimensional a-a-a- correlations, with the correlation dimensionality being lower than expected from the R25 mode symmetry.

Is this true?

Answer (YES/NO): YES